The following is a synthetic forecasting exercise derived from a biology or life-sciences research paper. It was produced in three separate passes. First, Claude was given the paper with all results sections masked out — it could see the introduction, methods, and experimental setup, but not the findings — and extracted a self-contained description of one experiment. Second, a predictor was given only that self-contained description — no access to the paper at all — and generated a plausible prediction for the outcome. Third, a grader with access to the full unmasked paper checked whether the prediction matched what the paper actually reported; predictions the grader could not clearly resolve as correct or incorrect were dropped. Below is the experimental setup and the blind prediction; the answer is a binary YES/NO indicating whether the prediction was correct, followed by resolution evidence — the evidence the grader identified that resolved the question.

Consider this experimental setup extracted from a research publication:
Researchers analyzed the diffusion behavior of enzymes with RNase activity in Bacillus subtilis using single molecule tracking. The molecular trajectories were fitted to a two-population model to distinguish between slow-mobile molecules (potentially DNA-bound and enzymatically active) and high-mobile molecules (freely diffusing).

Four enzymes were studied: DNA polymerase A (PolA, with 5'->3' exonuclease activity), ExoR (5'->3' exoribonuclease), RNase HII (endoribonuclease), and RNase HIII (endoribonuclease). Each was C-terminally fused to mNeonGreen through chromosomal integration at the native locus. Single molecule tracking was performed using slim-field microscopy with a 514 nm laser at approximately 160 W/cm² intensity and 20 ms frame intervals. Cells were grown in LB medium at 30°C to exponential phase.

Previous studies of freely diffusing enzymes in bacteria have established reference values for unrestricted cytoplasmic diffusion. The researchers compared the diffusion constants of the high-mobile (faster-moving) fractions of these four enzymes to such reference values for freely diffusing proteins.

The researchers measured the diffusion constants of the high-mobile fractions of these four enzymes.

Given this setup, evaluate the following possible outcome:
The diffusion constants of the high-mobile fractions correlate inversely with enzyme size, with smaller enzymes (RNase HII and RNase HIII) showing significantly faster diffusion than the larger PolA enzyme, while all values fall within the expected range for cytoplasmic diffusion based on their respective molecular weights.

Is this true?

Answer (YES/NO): NO